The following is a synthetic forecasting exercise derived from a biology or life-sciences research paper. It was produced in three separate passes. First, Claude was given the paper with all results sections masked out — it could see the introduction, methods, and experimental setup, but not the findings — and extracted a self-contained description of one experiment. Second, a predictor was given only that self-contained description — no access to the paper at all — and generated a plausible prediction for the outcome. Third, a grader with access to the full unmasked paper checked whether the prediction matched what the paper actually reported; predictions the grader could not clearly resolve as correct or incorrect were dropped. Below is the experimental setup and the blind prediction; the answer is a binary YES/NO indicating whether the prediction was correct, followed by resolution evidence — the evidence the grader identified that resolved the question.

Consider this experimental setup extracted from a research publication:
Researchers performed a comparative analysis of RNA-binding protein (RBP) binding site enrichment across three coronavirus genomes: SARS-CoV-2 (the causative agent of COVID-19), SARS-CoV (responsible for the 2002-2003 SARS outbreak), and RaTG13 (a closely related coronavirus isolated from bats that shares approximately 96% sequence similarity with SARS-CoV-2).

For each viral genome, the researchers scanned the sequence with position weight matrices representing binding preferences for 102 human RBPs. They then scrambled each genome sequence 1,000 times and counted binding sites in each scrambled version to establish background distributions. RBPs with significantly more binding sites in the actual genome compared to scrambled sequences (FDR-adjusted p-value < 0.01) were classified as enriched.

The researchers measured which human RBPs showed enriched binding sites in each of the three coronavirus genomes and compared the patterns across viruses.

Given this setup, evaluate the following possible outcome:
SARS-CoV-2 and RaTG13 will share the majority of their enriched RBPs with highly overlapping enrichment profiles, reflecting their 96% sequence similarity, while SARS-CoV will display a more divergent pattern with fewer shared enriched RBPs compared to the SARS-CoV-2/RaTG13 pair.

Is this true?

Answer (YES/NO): NO